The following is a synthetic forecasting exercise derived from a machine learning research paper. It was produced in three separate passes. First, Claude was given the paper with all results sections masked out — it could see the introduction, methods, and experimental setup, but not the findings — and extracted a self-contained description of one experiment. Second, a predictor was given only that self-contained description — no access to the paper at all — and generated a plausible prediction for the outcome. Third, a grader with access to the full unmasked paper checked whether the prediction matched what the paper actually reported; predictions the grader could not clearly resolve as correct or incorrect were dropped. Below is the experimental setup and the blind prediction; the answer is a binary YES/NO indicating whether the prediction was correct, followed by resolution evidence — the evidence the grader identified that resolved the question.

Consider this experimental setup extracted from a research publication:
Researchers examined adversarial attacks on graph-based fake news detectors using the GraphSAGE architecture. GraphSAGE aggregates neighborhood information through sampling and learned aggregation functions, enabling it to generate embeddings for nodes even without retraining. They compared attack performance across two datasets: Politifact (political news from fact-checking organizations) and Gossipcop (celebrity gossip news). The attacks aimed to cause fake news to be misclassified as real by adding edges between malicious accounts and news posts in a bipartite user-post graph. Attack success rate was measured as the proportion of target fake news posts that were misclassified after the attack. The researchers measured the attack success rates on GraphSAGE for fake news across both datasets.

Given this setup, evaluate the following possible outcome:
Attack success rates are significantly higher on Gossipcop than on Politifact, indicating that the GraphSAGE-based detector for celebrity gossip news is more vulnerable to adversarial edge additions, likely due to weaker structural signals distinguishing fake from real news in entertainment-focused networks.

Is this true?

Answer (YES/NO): NO